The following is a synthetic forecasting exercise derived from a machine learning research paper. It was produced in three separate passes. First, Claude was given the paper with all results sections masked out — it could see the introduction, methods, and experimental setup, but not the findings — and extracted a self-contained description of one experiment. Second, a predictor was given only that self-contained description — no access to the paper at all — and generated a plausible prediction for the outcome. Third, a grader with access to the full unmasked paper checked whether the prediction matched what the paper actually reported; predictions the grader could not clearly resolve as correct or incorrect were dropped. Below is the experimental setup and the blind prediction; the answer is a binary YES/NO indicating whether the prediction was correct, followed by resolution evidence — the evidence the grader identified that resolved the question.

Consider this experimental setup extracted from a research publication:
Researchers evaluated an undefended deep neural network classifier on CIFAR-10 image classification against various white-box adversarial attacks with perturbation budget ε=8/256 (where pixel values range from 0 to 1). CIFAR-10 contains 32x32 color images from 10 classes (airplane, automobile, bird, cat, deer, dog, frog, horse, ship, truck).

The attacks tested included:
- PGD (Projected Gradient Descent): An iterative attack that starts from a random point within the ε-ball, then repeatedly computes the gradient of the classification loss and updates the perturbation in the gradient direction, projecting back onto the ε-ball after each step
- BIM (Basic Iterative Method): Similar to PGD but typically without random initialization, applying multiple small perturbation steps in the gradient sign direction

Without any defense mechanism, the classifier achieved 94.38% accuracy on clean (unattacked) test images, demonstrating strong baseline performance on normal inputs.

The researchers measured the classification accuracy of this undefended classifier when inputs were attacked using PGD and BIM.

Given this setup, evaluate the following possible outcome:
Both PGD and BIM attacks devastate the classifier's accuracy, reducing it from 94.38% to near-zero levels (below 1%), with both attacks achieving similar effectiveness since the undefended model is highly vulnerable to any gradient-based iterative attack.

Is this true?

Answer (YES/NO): YES